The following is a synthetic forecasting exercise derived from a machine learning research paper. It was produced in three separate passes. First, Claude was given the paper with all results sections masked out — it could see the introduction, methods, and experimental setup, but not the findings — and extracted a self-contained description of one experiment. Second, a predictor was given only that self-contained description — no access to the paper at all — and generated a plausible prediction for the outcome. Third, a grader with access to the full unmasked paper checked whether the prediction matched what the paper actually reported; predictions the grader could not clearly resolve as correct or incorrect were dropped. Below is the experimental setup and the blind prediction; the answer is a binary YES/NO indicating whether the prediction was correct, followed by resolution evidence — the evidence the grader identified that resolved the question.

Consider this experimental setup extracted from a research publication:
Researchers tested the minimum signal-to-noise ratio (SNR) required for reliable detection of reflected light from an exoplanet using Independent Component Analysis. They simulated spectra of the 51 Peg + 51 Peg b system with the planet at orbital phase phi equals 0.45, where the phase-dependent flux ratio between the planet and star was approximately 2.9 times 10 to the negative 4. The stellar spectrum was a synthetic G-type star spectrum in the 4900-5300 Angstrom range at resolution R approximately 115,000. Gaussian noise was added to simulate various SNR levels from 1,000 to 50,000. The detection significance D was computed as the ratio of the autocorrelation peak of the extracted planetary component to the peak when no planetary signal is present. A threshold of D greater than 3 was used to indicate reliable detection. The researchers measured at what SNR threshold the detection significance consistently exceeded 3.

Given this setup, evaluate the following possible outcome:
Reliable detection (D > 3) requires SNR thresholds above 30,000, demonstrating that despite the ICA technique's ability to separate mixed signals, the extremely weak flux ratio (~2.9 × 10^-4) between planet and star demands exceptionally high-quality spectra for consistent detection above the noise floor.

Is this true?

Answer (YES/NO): NO